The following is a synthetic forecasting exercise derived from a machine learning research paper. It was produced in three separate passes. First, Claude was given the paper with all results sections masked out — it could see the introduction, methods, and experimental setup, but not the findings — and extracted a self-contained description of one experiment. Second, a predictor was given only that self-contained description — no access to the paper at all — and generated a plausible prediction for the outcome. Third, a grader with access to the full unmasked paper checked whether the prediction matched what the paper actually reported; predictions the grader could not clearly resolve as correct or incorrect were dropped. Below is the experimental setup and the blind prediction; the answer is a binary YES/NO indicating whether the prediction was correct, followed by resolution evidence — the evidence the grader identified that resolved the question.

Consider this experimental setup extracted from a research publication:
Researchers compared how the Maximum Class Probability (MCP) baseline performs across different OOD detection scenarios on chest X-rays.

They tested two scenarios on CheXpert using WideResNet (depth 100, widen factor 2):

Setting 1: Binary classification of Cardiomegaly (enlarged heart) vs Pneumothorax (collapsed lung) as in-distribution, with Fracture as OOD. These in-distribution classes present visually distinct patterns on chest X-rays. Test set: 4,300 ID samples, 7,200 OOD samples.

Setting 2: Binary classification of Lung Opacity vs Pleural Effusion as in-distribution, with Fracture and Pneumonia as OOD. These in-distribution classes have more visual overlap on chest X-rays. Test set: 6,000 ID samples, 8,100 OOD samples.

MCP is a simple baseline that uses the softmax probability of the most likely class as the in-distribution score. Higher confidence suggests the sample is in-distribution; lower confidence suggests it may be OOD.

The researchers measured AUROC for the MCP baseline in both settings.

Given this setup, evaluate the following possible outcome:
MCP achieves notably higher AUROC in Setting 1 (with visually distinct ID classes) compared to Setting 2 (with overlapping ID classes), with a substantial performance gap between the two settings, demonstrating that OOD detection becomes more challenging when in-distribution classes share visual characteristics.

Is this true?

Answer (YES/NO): YES